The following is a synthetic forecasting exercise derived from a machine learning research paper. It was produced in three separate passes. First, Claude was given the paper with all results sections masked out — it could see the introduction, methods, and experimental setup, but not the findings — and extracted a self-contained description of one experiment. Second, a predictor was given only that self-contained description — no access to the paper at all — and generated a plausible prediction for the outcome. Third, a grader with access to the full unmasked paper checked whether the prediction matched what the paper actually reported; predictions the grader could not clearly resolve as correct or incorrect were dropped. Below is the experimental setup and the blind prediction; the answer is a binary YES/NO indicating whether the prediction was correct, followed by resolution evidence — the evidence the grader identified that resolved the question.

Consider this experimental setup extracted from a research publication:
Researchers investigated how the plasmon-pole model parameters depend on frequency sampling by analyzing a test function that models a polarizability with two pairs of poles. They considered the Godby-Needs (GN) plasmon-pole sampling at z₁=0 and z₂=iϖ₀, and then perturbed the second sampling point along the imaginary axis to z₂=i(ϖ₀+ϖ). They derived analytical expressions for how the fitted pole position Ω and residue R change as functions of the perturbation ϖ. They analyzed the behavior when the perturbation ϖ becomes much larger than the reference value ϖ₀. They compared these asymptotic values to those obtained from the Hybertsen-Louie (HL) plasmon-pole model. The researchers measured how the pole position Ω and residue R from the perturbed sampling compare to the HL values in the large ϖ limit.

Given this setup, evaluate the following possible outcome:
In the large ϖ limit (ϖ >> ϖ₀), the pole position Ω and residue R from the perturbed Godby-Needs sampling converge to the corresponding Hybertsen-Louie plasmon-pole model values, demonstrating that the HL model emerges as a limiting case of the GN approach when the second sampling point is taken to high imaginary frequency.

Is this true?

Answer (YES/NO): YES